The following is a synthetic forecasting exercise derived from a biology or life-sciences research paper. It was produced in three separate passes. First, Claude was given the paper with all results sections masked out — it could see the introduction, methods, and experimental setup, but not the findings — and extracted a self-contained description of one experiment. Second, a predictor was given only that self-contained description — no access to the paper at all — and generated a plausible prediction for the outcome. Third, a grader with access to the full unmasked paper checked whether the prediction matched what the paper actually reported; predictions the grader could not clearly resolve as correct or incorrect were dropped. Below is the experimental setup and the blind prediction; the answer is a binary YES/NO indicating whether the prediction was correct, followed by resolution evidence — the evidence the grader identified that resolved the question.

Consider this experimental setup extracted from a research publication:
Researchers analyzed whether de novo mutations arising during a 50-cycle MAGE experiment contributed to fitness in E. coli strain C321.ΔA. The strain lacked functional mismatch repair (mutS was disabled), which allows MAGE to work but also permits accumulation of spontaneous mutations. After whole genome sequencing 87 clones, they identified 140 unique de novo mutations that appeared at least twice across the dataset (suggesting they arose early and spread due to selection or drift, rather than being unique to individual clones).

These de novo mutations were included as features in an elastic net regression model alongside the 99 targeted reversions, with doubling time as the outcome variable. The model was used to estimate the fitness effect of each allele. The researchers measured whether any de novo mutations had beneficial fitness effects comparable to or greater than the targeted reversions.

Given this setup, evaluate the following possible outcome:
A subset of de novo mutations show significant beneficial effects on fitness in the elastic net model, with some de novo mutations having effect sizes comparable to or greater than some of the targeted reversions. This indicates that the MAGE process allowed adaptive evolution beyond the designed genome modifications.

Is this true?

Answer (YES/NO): YES